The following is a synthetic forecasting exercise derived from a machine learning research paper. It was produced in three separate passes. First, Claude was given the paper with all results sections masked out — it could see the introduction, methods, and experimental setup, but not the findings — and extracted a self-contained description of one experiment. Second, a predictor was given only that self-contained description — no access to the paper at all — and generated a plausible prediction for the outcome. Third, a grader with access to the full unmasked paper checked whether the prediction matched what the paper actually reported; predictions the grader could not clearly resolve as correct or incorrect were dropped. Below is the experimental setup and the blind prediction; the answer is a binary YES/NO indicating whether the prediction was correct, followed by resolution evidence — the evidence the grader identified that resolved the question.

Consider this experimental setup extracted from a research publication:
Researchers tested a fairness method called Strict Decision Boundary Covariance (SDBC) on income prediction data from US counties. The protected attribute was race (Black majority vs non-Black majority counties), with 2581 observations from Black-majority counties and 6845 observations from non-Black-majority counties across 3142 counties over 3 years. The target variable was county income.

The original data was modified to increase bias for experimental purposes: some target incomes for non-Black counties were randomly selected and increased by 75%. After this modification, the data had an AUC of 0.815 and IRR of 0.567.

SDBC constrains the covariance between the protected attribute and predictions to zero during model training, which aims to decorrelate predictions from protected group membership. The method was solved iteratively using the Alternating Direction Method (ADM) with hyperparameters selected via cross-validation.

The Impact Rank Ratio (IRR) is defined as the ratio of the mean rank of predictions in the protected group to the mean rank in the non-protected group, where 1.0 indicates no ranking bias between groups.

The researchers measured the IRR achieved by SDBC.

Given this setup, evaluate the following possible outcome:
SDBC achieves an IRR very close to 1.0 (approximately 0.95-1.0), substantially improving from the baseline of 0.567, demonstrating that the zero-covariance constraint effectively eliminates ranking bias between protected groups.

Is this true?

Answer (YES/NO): NO